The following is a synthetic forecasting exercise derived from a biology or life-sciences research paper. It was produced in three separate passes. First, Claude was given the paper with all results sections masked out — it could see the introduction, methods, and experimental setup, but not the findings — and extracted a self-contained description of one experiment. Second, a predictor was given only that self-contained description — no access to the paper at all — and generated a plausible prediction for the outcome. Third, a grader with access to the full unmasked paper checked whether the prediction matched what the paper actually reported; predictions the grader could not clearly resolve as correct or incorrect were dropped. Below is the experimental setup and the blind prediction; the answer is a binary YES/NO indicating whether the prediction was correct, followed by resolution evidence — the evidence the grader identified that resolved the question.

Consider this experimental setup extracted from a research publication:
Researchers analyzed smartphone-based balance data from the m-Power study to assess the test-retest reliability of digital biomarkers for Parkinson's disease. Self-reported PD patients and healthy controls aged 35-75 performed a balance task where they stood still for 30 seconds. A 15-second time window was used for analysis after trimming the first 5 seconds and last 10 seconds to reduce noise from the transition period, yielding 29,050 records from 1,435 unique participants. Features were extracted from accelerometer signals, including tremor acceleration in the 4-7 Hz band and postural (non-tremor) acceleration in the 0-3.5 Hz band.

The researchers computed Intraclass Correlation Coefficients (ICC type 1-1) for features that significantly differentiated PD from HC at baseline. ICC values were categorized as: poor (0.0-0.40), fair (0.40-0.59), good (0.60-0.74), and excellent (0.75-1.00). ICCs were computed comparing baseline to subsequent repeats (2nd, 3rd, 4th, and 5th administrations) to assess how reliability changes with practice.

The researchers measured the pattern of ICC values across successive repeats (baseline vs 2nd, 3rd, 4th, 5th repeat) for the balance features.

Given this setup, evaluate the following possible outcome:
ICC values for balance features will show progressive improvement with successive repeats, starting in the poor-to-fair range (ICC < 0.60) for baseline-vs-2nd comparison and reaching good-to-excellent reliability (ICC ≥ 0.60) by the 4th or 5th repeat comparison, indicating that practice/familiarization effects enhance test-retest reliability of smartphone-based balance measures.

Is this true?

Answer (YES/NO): NO